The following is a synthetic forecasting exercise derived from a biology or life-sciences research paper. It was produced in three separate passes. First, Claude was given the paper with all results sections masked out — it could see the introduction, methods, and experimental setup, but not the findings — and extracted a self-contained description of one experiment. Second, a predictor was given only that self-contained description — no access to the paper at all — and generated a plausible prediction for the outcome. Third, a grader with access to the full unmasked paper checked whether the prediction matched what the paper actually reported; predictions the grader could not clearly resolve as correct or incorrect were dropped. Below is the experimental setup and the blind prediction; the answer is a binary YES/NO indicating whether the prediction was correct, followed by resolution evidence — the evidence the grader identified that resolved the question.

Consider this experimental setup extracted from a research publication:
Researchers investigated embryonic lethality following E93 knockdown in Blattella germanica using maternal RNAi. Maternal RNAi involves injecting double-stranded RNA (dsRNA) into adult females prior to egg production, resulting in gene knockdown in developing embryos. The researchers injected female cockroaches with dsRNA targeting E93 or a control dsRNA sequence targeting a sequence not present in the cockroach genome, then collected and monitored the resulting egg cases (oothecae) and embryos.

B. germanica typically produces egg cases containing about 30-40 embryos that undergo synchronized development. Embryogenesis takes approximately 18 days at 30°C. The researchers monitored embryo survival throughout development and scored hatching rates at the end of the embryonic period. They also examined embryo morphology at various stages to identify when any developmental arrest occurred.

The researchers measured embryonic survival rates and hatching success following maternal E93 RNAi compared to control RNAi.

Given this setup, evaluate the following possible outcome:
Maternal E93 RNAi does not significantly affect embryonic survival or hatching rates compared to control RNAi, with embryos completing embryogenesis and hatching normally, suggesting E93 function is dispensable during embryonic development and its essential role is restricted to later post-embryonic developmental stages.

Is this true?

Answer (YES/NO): NO